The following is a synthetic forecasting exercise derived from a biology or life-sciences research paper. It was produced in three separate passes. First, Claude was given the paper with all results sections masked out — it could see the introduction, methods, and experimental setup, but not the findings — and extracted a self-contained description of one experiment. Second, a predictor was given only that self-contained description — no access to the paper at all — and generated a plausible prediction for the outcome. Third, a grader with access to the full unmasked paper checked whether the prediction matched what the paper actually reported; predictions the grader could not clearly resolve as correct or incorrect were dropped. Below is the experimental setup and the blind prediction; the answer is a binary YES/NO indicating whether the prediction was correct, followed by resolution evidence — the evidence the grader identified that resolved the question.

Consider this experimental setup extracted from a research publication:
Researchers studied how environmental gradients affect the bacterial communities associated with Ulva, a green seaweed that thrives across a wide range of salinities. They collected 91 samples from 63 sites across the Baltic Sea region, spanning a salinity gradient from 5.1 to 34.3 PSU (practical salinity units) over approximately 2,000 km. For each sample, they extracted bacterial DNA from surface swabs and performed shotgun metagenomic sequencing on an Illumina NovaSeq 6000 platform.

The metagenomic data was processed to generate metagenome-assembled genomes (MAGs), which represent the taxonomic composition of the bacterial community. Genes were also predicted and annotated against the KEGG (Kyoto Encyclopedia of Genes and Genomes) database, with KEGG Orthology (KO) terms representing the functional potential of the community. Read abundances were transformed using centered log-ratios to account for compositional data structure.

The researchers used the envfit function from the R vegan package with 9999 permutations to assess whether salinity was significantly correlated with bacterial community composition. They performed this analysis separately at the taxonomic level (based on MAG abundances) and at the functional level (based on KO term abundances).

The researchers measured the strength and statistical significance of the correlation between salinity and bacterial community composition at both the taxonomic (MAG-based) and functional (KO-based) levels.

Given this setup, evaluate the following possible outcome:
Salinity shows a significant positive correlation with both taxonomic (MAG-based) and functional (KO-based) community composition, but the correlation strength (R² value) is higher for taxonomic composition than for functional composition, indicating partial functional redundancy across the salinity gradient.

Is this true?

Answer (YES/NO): YES